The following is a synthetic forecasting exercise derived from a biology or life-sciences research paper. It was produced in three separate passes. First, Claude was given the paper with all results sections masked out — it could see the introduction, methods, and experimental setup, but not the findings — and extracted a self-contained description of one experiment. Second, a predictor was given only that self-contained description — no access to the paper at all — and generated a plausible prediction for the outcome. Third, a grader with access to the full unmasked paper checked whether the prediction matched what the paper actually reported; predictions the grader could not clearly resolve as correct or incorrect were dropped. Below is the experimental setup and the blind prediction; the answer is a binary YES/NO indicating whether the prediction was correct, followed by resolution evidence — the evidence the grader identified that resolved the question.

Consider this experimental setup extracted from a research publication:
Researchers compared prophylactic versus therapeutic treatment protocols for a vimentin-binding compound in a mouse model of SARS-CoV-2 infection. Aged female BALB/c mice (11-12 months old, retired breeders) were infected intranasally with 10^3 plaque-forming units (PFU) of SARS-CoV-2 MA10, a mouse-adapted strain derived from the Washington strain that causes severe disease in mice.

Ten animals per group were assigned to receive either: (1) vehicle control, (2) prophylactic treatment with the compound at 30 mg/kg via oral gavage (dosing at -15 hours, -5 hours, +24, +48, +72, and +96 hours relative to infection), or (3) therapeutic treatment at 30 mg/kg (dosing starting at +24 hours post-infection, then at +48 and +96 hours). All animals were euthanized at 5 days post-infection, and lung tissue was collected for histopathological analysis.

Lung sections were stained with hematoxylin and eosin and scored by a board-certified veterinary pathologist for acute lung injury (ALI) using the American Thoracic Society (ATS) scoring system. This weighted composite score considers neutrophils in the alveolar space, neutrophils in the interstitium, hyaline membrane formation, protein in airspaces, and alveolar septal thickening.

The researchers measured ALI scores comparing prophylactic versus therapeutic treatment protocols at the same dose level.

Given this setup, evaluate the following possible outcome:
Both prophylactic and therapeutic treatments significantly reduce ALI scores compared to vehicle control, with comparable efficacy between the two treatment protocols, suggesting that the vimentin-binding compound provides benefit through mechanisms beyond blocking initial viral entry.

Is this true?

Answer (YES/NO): NO